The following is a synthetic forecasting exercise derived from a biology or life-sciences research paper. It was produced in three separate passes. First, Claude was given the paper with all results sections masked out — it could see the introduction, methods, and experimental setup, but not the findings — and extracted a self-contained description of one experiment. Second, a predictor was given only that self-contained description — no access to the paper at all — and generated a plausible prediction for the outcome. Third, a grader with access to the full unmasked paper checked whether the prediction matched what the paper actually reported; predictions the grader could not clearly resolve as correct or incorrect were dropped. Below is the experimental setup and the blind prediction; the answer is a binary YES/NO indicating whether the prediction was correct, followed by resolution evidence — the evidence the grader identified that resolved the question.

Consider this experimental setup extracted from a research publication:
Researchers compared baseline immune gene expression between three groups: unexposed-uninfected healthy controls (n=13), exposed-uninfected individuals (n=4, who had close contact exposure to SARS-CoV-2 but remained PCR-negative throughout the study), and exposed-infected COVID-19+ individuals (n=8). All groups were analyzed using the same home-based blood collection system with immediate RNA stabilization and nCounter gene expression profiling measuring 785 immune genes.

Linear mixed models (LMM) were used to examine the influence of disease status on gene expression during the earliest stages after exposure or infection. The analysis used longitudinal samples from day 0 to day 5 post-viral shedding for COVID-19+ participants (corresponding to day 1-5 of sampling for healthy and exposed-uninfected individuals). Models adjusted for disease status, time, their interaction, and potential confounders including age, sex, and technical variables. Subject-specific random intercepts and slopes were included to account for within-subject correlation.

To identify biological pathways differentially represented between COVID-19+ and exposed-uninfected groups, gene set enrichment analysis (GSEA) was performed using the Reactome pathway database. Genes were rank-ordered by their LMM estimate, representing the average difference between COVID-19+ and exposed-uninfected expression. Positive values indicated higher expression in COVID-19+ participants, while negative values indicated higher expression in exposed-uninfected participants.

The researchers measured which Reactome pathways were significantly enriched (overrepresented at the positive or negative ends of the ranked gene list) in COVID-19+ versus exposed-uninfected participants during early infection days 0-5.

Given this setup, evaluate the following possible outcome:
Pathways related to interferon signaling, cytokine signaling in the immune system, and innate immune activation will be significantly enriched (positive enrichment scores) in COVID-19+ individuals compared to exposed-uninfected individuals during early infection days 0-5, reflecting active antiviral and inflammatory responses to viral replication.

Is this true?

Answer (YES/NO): YES